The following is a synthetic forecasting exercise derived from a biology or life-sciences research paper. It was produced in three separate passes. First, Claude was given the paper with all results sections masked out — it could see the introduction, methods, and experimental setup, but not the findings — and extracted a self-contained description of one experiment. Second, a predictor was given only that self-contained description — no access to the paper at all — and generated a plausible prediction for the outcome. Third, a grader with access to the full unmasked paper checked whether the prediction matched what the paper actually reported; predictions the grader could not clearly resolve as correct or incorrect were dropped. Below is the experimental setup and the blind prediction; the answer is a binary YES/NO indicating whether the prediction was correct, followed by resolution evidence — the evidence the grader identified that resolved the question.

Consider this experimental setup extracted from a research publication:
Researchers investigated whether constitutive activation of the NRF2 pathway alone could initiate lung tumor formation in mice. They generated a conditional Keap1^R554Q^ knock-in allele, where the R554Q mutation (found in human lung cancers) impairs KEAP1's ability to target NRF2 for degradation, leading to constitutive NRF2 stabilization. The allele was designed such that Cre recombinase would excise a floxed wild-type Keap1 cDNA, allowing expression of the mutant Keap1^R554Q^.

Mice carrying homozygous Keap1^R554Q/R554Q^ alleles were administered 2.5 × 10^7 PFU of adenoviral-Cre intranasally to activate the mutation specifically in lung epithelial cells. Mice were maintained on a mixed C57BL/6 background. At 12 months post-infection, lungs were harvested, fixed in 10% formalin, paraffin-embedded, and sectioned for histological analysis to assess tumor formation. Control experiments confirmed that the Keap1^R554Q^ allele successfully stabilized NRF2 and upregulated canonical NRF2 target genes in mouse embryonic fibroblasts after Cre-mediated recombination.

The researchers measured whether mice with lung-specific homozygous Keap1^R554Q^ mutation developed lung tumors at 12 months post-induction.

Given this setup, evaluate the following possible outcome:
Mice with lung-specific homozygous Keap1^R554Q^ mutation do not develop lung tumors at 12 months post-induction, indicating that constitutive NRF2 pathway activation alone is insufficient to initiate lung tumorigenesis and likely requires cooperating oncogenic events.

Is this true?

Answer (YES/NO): YES